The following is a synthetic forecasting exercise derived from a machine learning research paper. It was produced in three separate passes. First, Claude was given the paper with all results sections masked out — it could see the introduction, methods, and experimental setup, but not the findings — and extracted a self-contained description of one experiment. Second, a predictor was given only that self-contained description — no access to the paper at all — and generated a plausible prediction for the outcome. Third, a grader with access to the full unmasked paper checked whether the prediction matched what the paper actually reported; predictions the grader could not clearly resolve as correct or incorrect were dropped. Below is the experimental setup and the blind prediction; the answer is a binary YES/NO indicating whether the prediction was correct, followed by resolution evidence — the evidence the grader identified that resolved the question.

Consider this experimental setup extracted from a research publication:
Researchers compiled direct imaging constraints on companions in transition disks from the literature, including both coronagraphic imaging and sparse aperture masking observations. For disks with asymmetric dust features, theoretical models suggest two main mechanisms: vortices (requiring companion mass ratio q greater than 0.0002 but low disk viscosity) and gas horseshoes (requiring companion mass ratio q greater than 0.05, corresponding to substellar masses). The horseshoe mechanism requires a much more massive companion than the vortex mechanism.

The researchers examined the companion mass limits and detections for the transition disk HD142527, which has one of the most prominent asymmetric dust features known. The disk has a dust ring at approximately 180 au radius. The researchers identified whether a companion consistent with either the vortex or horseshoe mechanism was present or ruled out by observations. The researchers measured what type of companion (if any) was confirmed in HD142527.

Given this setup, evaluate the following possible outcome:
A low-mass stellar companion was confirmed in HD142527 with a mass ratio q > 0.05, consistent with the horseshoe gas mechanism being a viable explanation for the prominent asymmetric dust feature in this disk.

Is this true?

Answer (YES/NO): YES